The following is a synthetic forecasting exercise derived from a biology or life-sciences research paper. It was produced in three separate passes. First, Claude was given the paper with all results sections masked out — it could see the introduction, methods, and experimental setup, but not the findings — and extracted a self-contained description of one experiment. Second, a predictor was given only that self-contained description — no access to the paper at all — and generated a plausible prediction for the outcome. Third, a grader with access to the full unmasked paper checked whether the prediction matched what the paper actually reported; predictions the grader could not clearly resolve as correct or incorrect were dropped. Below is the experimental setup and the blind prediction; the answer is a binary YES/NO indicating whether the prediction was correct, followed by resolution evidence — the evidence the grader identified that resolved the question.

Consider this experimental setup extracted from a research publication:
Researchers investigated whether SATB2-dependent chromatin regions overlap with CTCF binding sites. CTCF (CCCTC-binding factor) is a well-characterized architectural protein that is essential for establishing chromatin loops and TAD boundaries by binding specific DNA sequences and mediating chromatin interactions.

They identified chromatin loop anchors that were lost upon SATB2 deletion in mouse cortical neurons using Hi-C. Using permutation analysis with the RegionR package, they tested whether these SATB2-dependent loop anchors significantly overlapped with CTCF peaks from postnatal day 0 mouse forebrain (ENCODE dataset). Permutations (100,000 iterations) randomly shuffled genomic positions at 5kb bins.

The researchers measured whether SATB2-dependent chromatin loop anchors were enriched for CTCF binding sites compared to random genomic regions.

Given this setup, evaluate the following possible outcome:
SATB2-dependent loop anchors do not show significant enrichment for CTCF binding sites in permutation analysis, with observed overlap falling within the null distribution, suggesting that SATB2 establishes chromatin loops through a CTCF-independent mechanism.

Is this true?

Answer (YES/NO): NO